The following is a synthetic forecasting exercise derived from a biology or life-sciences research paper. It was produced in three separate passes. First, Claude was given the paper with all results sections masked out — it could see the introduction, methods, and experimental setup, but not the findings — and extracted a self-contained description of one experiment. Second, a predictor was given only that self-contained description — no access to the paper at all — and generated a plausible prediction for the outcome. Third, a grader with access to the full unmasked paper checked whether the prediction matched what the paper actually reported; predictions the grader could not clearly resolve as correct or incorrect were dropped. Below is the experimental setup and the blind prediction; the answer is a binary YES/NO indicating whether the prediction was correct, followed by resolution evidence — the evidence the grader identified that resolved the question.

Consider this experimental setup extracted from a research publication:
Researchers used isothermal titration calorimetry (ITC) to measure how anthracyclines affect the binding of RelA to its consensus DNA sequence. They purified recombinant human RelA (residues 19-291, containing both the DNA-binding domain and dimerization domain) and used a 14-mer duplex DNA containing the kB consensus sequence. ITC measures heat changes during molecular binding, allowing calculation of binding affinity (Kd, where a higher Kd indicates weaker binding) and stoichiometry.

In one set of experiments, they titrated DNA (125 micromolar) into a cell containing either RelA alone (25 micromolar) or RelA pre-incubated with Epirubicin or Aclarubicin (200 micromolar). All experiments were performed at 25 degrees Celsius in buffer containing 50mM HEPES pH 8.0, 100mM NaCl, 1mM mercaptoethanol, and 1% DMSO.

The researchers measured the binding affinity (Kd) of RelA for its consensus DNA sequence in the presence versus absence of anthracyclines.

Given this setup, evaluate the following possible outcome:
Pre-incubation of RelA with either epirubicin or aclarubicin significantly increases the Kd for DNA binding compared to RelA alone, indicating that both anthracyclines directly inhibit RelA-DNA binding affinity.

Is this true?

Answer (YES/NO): YES